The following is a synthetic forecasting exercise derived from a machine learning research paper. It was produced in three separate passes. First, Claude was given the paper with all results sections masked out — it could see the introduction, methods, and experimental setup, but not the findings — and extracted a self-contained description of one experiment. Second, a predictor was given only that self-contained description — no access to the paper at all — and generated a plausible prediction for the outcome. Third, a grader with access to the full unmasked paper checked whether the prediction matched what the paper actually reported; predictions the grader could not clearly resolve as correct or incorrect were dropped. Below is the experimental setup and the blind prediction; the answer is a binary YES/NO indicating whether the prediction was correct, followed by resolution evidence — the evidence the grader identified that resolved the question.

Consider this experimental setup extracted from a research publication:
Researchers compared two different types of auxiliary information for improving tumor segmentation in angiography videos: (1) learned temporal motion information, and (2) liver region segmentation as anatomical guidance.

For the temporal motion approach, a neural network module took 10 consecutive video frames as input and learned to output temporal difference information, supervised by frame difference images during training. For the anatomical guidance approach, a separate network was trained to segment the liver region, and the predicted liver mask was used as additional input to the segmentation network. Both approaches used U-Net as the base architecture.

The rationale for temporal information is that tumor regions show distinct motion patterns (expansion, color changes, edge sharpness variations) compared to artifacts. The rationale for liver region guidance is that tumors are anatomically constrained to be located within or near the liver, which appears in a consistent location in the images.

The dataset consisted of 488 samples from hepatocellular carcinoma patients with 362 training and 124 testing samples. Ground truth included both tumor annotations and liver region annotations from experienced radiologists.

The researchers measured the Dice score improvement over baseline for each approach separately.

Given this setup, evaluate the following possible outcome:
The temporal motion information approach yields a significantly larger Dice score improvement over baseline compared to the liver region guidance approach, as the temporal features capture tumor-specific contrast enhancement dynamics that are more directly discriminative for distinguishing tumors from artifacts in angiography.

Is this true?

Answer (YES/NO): NO